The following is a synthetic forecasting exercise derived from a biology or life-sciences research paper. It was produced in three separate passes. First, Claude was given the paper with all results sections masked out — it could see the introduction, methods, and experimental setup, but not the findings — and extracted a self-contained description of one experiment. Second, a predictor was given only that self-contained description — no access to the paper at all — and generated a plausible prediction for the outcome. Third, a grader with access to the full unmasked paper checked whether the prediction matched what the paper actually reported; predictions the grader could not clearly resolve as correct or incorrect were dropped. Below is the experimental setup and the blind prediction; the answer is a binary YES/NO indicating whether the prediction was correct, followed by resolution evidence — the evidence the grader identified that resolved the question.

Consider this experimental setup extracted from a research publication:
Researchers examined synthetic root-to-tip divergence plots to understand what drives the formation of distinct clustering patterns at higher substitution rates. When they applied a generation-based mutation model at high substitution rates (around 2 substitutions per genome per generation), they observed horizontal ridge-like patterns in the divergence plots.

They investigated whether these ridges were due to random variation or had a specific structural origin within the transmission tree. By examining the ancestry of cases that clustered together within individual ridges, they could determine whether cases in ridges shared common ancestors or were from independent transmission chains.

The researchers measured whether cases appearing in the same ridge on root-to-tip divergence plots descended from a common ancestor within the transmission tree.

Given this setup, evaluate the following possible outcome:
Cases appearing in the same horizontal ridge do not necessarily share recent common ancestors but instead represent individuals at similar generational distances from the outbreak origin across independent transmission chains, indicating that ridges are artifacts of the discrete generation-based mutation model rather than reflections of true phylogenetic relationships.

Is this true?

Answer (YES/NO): NO